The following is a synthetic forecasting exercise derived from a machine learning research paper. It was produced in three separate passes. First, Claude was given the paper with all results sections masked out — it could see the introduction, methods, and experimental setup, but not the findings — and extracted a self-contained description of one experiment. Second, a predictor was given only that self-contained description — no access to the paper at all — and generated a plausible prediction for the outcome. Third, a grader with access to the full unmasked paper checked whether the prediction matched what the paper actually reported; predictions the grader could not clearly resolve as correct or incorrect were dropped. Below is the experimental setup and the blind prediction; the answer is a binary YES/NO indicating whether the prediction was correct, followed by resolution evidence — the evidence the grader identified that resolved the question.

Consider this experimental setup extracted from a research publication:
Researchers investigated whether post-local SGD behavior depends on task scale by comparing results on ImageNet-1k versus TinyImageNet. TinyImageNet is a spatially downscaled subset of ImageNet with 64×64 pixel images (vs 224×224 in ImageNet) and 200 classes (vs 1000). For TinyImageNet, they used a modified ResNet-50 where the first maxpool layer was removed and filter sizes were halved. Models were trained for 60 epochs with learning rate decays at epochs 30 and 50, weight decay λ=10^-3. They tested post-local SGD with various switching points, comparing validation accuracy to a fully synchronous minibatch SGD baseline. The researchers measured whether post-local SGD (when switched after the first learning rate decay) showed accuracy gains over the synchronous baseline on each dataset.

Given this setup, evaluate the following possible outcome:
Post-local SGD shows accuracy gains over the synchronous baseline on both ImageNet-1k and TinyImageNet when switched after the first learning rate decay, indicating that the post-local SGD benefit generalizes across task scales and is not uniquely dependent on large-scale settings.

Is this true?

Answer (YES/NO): NO